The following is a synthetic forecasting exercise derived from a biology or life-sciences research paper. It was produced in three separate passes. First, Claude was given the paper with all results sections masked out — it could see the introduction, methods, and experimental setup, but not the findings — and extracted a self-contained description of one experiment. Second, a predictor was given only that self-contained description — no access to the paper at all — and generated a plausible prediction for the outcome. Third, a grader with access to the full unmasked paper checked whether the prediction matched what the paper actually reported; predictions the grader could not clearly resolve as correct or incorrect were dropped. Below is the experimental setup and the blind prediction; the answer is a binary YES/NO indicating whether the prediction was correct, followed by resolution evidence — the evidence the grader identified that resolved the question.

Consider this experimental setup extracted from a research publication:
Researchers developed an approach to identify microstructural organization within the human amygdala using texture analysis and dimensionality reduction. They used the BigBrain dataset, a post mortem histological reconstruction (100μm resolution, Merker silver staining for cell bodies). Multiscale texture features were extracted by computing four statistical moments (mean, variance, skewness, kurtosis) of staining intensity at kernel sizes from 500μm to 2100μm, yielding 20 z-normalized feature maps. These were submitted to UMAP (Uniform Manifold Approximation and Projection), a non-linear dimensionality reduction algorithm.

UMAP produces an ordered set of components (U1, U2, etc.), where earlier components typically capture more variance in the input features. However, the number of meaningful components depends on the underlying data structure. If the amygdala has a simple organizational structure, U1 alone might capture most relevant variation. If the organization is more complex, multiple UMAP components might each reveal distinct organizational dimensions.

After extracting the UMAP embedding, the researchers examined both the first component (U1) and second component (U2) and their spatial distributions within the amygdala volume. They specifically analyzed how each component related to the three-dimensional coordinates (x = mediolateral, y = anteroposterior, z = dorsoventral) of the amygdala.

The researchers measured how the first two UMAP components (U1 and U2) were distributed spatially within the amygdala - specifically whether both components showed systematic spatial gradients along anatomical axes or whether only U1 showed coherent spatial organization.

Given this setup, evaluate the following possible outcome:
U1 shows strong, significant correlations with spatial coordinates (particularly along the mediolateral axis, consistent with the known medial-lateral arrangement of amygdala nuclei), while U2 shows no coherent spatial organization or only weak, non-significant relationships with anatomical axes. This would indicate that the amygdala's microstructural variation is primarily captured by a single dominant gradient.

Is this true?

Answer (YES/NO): NO